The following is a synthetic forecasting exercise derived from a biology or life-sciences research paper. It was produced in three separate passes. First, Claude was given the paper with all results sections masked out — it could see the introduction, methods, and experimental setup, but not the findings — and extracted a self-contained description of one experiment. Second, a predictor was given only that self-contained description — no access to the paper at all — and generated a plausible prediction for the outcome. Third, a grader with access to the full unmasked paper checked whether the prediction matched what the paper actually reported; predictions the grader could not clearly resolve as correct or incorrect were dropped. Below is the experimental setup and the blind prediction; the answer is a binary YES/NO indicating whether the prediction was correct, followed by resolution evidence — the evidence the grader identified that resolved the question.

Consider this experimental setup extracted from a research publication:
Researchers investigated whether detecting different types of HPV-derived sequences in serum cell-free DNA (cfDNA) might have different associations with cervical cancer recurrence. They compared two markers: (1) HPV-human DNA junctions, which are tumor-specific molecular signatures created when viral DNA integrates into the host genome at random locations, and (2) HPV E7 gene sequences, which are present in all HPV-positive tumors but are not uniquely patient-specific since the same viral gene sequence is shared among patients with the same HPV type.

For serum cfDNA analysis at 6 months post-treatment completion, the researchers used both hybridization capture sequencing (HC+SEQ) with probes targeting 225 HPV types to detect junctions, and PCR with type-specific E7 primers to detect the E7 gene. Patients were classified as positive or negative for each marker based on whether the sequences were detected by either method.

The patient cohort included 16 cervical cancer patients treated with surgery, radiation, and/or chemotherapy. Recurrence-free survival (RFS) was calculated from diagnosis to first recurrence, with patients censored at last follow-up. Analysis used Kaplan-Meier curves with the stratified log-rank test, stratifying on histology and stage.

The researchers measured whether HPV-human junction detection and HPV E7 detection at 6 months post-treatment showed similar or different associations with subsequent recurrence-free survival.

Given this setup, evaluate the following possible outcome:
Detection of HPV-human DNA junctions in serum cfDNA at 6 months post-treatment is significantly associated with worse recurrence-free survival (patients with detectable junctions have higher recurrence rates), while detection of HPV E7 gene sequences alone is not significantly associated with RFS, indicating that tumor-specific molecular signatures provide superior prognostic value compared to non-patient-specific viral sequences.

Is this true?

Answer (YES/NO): YES